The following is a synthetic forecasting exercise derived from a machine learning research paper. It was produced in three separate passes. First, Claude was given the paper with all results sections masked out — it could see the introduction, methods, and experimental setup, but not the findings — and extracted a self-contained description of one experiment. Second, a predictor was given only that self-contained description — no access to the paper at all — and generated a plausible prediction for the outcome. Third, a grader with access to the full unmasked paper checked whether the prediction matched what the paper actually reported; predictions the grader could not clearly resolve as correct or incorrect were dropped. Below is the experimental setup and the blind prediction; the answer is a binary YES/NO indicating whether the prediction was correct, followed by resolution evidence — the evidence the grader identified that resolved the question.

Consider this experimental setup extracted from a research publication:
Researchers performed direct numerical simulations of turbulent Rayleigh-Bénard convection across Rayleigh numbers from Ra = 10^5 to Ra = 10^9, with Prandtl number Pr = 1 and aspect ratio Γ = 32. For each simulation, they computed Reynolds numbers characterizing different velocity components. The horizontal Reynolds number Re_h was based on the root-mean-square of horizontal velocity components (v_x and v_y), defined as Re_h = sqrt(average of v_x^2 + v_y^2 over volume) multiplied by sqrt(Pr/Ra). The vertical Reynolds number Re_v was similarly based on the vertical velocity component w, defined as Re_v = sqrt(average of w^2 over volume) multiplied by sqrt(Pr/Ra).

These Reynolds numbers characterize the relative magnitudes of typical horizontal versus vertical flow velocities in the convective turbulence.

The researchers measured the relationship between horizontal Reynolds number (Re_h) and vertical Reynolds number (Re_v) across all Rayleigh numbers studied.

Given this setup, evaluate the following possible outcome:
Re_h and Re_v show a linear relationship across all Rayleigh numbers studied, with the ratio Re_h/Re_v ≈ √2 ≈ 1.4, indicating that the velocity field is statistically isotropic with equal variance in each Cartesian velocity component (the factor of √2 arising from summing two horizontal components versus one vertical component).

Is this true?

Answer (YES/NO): NO